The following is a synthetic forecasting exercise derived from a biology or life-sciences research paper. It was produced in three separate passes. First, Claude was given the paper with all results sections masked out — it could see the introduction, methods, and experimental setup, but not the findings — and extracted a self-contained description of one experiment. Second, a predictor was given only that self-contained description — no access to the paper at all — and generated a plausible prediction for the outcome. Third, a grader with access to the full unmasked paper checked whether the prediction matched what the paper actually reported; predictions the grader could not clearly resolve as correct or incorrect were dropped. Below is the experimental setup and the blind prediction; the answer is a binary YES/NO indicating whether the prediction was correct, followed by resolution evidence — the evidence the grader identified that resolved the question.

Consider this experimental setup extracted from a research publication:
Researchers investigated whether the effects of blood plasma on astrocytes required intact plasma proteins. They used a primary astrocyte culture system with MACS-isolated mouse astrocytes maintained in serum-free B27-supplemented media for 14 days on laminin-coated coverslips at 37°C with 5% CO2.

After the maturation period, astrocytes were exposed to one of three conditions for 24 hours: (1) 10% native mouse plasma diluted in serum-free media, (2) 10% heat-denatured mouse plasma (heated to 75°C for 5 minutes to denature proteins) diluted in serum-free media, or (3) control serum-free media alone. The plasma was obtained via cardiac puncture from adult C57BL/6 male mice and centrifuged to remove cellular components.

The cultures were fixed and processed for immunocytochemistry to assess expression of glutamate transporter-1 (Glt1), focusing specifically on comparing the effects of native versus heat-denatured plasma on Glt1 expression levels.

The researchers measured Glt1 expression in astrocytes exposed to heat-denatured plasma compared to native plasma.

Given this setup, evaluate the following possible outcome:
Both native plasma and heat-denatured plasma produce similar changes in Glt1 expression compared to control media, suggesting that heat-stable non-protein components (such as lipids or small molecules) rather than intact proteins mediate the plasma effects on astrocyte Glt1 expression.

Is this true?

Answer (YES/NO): NO